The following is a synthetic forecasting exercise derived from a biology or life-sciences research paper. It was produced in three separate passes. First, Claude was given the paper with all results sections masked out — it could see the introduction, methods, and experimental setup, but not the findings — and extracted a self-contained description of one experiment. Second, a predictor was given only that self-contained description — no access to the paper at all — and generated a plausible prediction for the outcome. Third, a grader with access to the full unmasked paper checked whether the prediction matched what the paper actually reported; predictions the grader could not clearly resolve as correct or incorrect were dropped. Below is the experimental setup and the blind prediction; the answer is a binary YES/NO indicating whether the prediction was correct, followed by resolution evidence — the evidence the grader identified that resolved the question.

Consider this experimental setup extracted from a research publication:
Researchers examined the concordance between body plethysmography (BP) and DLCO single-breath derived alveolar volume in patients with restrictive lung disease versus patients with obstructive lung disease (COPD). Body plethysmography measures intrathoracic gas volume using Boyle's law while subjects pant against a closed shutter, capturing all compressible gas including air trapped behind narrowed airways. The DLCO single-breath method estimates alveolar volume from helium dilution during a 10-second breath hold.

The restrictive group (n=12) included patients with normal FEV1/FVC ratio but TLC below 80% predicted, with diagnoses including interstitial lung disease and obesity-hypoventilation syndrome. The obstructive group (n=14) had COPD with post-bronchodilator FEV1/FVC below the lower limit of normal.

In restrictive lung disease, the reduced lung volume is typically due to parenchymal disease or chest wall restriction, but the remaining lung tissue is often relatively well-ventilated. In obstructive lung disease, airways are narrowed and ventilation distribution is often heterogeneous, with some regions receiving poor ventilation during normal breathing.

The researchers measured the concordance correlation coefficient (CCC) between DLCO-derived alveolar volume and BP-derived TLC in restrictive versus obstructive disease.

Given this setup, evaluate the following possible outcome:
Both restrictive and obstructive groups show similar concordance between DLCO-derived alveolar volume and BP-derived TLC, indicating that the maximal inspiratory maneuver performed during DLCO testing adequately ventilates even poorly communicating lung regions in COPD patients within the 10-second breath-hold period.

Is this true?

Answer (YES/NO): NO